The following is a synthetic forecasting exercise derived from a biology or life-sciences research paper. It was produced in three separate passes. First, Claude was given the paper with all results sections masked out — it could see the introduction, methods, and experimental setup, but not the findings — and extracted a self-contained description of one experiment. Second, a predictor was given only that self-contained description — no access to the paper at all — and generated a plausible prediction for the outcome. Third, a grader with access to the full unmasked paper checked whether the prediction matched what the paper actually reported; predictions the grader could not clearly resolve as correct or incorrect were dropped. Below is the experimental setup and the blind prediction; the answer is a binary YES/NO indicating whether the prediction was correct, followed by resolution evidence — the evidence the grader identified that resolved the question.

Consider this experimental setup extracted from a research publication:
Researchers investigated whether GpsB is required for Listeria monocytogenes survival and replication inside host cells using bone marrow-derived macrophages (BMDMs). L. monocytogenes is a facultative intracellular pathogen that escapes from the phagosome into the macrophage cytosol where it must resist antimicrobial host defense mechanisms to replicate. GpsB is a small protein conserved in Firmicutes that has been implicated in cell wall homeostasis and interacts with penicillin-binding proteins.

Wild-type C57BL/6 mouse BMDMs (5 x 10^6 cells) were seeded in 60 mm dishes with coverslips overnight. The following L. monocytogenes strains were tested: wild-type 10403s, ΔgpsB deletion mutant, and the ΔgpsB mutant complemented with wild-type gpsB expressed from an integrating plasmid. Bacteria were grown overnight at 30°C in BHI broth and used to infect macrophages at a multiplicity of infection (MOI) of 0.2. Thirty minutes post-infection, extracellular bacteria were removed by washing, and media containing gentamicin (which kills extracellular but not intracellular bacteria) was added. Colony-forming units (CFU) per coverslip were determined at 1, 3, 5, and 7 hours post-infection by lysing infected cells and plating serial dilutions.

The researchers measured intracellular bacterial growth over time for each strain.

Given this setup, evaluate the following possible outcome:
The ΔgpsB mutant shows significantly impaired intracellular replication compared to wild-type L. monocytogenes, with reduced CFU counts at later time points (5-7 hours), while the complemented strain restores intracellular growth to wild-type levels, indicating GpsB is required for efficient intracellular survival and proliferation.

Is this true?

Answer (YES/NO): NO